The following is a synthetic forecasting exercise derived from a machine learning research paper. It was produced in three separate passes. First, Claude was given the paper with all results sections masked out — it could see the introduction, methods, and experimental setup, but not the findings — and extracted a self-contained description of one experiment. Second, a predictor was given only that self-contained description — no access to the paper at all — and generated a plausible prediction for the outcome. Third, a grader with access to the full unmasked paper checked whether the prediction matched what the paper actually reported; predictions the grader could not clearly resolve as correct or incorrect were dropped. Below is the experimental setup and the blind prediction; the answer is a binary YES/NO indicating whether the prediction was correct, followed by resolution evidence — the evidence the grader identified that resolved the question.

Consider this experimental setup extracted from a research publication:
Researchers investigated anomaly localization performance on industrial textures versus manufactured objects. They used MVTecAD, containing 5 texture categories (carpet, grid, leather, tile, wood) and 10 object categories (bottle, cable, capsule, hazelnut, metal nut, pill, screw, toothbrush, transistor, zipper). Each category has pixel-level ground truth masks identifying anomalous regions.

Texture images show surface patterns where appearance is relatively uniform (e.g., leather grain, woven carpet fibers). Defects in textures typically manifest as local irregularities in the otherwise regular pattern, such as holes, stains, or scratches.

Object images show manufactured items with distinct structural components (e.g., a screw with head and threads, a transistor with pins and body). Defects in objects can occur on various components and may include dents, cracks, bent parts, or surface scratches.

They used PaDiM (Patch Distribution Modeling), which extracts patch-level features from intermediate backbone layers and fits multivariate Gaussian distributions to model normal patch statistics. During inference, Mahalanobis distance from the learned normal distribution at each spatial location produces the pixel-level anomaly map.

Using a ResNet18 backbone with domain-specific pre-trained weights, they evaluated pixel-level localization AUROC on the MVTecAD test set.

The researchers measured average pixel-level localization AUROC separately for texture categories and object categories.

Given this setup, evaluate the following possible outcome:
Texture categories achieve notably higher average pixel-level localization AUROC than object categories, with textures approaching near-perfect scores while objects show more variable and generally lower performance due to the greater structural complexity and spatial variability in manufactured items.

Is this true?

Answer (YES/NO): NO